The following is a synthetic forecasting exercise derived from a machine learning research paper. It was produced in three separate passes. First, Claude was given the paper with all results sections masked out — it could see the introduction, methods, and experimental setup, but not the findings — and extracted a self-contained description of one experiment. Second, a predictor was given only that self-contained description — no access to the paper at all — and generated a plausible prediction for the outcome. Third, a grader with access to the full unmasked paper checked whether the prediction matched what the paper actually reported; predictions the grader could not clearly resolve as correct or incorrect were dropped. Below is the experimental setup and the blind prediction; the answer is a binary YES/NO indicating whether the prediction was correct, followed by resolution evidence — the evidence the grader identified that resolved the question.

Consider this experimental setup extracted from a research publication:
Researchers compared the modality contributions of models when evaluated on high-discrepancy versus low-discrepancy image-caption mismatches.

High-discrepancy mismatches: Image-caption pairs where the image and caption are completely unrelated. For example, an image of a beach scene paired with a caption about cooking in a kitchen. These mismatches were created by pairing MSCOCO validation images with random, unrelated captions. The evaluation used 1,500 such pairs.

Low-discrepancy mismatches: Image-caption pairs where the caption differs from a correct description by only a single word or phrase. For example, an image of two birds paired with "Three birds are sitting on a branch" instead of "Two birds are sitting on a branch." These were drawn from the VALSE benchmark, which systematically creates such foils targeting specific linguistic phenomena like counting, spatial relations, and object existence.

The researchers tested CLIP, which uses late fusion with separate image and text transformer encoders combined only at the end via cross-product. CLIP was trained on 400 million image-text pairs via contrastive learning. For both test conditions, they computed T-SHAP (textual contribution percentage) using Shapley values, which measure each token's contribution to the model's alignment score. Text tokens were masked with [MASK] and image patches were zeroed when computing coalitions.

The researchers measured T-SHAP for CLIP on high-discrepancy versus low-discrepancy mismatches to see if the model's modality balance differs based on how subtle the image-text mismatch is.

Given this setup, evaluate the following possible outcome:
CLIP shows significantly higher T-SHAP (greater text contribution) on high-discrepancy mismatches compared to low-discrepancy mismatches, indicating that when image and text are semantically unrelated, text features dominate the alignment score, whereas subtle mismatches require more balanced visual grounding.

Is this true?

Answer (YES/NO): NO